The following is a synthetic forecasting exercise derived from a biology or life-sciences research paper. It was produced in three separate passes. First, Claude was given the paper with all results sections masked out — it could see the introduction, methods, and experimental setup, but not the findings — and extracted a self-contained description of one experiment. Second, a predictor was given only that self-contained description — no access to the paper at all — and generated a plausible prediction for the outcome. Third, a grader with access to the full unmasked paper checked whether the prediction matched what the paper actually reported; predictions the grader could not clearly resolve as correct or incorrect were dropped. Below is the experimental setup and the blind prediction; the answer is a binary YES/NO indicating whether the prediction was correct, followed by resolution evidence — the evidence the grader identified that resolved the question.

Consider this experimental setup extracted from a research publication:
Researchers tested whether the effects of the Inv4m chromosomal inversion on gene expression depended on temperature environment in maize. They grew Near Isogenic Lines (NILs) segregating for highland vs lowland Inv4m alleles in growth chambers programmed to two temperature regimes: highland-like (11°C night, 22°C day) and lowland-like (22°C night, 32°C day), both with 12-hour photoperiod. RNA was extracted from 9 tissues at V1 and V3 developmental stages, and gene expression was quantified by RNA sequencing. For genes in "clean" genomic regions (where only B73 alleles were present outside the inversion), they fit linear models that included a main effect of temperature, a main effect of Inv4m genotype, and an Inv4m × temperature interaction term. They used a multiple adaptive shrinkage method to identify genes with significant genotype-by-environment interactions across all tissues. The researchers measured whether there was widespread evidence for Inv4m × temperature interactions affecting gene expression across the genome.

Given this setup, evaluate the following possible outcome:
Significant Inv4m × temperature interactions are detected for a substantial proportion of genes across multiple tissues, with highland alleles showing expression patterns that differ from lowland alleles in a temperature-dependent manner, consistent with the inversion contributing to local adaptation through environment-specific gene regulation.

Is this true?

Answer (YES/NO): NO